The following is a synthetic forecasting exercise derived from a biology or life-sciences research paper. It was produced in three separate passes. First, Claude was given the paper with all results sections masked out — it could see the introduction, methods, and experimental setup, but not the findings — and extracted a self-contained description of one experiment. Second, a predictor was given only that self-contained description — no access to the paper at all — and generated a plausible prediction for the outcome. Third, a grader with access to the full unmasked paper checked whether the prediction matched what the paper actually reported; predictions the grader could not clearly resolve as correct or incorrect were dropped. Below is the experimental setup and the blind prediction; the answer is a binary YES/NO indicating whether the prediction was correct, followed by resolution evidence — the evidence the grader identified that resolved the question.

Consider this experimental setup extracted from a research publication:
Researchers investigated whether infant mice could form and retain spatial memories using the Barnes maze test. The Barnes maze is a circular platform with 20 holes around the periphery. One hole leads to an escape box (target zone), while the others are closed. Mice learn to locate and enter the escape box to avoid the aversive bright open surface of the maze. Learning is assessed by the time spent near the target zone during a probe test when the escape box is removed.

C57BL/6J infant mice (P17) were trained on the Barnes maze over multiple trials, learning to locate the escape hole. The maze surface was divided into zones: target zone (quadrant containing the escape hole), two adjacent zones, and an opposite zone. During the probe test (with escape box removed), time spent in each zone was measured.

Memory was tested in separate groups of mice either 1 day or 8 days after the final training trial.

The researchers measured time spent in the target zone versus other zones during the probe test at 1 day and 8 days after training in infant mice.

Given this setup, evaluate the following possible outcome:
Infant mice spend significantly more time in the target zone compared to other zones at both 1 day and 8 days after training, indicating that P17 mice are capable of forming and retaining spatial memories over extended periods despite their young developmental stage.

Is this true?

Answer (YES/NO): NO